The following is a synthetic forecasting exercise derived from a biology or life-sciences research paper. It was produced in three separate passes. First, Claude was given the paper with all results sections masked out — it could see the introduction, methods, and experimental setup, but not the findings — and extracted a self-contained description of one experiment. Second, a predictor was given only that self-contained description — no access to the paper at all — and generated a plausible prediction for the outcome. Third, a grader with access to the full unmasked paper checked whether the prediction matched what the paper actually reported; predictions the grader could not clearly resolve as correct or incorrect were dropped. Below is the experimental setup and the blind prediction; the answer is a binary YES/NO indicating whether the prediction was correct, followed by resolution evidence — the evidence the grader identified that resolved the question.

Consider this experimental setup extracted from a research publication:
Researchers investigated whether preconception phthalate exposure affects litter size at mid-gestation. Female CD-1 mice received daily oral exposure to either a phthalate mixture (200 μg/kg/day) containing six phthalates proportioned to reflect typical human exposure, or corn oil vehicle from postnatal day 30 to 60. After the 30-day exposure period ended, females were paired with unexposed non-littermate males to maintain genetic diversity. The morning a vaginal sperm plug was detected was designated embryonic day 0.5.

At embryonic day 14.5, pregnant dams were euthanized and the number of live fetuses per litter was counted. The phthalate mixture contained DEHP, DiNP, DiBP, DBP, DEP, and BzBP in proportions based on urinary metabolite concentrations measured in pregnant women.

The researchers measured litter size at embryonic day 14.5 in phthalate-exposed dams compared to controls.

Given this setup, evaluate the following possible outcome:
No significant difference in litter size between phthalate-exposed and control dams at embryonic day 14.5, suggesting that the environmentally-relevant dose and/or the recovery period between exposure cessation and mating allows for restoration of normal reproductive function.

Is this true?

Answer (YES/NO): YES